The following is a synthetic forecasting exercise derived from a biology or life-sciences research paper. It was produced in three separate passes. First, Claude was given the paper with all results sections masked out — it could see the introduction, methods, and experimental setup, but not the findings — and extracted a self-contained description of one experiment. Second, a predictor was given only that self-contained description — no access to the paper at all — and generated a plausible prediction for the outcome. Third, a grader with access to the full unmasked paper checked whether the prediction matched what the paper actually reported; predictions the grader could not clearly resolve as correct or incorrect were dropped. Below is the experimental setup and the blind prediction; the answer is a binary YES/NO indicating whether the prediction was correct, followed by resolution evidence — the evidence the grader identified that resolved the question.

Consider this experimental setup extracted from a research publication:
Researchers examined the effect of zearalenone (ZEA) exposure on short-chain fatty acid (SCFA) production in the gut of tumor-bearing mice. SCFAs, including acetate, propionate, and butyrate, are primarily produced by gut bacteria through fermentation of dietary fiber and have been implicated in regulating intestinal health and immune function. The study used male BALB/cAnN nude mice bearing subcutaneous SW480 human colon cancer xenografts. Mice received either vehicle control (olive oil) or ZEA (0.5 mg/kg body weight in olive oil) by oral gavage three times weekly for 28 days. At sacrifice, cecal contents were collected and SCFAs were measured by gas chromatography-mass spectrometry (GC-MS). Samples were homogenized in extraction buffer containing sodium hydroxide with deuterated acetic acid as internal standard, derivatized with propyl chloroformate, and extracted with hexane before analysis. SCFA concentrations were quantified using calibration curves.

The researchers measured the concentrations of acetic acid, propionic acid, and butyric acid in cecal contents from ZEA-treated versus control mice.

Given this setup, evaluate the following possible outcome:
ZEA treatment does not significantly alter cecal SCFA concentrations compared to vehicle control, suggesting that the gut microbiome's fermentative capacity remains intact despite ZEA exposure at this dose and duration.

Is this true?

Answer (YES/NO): NO